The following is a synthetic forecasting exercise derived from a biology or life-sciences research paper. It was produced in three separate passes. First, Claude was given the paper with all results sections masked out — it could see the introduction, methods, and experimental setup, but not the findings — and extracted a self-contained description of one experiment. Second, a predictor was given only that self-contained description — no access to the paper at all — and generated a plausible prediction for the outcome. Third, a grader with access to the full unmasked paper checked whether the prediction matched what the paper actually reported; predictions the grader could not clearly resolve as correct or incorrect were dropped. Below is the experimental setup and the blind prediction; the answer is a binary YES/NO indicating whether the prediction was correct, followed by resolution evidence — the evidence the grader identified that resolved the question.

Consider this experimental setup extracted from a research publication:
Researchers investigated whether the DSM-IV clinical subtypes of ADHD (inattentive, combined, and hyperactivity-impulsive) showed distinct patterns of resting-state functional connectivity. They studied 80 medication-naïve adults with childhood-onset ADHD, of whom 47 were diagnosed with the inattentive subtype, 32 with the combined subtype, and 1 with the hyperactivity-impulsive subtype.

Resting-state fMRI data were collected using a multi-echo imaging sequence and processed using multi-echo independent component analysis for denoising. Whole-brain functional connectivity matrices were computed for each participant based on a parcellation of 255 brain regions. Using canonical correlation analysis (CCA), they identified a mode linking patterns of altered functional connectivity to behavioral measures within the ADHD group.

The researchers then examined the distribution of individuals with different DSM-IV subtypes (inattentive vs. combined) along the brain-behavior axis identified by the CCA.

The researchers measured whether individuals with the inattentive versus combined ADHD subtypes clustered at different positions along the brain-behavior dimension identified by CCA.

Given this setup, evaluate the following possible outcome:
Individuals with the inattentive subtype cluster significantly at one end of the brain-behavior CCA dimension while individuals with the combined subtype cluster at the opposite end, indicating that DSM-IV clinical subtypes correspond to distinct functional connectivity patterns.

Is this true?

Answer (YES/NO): NO